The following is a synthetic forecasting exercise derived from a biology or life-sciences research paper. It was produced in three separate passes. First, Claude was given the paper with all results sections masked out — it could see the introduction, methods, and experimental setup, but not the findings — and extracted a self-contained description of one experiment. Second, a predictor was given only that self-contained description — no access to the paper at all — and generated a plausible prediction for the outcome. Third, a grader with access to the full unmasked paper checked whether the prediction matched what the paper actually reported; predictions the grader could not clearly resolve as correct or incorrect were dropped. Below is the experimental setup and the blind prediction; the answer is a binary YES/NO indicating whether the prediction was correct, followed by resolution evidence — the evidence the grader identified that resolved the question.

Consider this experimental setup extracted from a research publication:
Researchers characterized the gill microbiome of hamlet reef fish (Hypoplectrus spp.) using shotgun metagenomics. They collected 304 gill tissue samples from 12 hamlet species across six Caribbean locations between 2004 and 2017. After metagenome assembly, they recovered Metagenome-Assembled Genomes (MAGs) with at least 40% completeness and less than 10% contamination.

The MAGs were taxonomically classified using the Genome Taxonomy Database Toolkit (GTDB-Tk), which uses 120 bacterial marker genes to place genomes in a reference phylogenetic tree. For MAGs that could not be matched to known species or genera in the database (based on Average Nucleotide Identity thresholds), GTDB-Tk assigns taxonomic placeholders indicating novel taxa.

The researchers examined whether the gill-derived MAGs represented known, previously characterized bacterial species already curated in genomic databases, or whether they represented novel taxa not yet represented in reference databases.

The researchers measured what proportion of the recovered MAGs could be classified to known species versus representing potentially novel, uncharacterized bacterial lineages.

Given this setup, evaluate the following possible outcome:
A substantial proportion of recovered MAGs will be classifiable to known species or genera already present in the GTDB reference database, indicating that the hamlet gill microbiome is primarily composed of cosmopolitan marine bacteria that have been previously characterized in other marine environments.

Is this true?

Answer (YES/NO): NO